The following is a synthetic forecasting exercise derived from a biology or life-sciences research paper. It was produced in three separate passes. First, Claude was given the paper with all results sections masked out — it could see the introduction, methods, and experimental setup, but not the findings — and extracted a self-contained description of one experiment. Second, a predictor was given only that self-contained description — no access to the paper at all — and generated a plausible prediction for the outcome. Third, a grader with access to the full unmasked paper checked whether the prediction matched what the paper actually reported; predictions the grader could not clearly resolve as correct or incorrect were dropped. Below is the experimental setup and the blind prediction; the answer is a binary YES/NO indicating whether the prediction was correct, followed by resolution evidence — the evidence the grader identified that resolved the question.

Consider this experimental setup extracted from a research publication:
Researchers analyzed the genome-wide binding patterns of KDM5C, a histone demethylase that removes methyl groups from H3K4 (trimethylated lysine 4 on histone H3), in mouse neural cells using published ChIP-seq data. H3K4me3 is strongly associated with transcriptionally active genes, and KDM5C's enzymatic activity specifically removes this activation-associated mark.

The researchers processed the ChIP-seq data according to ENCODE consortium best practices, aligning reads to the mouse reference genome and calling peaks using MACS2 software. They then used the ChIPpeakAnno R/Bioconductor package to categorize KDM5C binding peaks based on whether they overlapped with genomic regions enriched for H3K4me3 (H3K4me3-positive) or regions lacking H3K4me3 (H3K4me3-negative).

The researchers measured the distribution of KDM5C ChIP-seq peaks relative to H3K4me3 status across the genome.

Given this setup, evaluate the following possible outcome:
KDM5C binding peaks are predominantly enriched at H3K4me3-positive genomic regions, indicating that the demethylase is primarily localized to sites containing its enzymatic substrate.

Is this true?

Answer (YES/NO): NO